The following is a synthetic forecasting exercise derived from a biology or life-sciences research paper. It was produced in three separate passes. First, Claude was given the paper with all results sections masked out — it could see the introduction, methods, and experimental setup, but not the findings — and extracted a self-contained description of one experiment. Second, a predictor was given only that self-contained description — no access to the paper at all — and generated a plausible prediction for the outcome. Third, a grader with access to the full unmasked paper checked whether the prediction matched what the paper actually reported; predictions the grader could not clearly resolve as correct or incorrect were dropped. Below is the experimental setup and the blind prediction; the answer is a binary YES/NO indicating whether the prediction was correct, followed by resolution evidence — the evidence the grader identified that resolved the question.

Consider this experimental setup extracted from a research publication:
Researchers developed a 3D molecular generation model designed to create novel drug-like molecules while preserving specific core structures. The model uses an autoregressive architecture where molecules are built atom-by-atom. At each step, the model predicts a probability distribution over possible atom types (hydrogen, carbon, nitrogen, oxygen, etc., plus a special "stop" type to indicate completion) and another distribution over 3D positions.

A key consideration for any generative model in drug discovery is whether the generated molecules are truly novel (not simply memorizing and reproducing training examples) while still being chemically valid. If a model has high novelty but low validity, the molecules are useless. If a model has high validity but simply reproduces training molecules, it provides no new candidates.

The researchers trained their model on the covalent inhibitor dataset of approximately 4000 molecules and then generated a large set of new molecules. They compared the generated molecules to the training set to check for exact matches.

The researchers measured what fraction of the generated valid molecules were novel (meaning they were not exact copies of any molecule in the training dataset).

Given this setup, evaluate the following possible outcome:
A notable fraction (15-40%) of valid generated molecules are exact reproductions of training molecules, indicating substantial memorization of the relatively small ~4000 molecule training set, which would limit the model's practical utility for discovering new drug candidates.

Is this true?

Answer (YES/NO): NO